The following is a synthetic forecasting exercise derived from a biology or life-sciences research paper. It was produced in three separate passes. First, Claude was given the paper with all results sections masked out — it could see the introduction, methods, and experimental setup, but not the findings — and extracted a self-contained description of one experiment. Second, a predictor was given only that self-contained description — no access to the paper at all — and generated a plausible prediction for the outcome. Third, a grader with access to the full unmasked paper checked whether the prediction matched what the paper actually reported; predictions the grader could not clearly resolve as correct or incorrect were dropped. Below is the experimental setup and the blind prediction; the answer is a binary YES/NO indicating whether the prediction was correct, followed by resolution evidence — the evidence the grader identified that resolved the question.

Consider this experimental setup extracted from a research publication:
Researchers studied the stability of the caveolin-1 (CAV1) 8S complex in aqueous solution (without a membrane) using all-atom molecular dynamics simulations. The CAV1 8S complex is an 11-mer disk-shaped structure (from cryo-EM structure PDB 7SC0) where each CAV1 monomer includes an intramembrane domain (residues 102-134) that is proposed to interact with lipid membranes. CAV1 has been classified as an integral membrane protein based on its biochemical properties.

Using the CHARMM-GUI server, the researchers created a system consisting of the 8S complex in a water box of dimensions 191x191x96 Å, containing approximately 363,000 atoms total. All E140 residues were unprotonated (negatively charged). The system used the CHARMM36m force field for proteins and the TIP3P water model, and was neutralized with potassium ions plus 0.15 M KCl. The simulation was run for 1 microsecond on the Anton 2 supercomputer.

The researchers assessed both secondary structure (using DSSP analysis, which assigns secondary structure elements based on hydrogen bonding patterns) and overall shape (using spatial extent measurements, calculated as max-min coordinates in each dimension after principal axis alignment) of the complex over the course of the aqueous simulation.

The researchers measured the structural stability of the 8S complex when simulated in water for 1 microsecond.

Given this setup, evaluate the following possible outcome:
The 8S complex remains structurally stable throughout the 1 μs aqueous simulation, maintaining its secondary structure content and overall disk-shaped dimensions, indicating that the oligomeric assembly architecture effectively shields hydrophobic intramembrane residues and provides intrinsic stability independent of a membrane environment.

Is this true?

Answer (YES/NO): NO